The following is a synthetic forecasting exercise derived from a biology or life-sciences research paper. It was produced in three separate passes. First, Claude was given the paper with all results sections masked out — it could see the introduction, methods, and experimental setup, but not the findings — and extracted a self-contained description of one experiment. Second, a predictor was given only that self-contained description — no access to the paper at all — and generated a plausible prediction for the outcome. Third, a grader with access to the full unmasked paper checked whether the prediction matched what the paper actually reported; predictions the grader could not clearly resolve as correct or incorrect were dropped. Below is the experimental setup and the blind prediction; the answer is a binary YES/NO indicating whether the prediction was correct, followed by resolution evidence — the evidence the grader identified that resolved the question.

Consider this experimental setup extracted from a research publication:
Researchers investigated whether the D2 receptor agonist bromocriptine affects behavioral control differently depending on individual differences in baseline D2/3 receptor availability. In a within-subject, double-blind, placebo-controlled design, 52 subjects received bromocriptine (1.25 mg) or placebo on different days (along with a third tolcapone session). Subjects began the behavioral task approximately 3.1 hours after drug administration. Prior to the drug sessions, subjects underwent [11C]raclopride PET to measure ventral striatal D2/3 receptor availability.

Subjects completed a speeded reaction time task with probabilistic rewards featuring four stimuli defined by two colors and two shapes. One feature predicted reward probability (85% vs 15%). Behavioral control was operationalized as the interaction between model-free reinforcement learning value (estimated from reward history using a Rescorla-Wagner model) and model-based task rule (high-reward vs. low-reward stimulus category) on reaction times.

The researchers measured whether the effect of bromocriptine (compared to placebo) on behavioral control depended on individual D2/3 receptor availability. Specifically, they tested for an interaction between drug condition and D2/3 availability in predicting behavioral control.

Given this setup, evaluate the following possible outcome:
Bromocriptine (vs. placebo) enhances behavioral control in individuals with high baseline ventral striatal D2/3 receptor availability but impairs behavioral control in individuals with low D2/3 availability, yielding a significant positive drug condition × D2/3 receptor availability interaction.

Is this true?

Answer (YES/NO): NO